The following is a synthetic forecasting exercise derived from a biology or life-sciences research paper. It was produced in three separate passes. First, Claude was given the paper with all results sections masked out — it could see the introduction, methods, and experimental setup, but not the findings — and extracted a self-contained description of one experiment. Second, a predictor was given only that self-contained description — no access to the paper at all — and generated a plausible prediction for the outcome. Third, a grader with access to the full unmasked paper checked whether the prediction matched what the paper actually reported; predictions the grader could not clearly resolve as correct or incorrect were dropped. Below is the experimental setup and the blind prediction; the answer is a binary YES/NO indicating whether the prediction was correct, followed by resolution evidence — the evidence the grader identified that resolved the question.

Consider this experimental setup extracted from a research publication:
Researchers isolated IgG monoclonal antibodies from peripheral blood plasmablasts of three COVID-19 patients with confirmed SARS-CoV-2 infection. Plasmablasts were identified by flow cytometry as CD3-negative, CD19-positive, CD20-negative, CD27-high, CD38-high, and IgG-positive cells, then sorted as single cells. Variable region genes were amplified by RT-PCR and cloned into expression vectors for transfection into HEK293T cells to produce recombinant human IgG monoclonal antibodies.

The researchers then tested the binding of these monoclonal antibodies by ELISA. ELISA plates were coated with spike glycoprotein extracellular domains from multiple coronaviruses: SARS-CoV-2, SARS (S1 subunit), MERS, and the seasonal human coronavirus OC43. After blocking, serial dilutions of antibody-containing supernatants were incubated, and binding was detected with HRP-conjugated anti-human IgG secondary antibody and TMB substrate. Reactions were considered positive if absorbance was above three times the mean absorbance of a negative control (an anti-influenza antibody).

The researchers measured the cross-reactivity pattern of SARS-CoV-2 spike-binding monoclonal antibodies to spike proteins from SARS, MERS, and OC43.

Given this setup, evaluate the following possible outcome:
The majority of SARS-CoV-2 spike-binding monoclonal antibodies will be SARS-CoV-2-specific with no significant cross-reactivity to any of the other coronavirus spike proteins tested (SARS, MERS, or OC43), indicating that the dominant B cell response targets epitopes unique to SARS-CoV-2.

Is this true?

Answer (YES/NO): NO